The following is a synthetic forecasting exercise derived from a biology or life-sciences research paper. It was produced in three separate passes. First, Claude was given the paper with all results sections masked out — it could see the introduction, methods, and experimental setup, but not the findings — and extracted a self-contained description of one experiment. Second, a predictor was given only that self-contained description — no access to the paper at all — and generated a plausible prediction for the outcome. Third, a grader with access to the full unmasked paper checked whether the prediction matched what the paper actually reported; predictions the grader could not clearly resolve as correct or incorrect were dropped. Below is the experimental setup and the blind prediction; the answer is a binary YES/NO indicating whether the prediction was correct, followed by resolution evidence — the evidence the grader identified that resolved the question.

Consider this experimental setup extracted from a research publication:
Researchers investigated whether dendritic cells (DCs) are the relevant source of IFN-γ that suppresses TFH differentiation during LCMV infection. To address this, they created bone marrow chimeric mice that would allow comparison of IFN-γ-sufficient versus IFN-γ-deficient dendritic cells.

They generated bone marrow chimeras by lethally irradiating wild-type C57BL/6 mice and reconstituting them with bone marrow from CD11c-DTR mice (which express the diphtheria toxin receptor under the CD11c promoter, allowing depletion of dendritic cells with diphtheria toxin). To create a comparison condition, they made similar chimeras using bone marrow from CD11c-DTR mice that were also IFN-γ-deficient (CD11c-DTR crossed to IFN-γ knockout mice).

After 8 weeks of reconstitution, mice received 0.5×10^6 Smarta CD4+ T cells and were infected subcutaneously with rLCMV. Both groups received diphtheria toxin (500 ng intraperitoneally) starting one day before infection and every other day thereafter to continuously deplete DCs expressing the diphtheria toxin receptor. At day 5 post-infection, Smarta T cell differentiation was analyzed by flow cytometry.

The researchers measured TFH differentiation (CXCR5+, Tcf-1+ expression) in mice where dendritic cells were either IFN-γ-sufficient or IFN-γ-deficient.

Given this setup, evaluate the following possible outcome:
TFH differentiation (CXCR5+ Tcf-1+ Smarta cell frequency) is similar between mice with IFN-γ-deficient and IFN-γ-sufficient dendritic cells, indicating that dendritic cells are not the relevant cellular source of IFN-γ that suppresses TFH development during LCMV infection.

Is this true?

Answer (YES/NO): YES